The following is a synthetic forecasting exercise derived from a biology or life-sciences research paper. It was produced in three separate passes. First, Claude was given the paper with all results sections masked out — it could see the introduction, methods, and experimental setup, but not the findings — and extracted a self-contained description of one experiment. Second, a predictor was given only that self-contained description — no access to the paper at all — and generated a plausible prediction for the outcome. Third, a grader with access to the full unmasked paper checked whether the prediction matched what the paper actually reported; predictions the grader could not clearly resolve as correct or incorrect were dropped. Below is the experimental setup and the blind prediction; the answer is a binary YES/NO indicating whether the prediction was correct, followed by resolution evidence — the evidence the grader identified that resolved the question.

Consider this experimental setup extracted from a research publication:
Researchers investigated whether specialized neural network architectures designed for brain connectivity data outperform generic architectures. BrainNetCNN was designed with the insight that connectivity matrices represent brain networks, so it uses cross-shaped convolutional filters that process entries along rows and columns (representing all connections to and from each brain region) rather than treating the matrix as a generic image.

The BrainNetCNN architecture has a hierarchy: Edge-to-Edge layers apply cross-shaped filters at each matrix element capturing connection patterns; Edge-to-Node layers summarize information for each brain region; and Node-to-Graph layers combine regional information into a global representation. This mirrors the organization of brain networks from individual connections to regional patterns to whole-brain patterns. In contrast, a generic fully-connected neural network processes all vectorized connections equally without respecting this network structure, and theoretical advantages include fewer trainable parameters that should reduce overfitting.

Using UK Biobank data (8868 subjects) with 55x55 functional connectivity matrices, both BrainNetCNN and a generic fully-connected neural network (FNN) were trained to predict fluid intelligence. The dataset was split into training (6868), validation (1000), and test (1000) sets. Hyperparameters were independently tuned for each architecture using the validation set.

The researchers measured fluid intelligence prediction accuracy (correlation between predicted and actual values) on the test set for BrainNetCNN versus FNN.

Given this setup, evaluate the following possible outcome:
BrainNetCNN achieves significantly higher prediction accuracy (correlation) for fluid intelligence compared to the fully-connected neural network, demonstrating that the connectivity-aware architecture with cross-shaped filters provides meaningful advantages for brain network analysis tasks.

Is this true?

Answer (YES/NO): NO